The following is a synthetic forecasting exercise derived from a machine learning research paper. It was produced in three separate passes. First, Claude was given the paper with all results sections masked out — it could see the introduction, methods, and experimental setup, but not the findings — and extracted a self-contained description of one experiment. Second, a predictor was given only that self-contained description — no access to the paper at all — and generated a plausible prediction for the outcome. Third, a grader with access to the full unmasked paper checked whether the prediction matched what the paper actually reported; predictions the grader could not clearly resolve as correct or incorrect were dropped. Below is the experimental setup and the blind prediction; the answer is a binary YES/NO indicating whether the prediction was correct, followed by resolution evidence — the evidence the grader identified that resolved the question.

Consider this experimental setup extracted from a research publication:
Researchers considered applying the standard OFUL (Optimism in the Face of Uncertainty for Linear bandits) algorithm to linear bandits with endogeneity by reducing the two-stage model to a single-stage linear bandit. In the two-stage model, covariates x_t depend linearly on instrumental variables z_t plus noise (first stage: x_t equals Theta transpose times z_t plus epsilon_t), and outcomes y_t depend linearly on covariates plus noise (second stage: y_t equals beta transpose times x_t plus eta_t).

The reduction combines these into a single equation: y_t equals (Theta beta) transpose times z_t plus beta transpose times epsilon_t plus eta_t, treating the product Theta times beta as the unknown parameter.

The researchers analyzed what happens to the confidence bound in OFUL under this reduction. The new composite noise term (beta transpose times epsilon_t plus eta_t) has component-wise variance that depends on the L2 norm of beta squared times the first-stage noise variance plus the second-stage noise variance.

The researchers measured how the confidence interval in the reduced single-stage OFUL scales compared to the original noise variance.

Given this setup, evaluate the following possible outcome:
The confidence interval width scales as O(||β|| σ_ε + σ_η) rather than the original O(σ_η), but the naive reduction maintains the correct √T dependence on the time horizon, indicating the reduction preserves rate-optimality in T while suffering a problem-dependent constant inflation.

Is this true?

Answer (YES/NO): NO